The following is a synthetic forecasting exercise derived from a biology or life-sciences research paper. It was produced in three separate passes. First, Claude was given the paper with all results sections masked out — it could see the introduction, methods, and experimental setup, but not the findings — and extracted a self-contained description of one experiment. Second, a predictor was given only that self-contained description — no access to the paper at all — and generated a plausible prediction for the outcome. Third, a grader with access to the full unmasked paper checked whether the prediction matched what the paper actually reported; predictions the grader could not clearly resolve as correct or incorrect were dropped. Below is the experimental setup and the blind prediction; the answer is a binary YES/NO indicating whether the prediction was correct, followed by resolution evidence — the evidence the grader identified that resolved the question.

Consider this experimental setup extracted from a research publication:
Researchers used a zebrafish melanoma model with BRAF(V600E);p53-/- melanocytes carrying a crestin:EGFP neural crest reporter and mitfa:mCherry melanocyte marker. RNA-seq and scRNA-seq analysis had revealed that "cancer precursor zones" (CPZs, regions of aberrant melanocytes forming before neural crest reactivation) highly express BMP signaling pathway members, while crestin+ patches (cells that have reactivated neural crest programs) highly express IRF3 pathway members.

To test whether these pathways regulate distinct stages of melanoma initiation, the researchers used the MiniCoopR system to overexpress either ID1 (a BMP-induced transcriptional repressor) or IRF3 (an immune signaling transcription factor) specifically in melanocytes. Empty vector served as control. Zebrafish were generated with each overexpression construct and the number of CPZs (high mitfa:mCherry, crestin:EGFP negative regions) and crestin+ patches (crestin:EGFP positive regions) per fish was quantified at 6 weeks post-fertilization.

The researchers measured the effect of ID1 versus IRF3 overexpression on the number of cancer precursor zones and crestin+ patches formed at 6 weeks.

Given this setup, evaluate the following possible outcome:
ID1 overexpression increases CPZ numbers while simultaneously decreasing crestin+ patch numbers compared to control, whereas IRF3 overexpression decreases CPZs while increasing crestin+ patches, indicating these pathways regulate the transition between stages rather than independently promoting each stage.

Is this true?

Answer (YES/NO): NO